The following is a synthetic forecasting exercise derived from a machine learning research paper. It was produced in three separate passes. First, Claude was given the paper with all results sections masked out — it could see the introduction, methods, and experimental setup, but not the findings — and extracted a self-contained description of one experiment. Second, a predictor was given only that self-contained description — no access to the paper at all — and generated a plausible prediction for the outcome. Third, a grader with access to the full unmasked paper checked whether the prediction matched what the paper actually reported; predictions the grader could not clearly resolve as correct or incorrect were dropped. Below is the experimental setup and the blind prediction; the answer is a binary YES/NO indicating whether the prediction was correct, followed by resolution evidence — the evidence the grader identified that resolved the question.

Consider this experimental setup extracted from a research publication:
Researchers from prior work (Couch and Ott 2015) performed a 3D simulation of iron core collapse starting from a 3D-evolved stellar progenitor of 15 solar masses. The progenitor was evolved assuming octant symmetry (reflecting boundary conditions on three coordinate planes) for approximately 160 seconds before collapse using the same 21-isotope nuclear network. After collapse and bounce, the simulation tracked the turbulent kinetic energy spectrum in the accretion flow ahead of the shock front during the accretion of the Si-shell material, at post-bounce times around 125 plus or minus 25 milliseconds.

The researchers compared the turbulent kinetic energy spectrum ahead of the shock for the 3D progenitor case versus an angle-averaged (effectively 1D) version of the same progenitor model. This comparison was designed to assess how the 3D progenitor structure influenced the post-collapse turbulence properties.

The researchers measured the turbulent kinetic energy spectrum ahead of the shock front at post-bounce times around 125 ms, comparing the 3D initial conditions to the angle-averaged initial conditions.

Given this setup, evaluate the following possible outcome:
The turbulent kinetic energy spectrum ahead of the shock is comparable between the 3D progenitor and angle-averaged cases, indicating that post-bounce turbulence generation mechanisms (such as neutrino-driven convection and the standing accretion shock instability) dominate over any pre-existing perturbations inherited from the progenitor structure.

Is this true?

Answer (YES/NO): NO